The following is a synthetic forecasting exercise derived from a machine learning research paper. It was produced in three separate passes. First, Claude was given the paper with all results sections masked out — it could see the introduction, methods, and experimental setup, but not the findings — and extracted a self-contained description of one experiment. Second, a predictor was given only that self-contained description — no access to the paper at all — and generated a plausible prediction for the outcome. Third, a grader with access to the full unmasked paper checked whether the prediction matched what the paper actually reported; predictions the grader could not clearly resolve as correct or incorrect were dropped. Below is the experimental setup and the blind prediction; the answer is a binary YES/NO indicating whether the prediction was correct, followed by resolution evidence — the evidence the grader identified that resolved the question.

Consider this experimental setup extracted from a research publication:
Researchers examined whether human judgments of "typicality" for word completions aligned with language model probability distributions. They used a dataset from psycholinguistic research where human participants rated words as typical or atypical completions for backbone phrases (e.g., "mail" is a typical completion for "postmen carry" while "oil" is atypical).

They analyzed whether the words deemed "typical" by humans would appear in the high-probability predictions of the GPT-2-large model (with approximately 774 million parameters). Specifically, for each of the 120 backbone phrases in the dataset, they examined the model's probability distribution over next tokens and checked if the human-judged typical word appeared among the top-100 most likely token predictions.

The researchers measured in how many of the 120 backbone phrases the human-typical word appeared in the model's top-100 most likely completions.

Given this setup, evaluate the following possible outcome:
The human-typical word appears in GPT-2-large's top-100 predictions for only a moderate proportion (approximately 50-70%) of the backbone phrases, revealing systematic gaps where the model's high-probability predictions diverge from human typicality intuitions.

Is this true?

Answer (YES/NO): NO